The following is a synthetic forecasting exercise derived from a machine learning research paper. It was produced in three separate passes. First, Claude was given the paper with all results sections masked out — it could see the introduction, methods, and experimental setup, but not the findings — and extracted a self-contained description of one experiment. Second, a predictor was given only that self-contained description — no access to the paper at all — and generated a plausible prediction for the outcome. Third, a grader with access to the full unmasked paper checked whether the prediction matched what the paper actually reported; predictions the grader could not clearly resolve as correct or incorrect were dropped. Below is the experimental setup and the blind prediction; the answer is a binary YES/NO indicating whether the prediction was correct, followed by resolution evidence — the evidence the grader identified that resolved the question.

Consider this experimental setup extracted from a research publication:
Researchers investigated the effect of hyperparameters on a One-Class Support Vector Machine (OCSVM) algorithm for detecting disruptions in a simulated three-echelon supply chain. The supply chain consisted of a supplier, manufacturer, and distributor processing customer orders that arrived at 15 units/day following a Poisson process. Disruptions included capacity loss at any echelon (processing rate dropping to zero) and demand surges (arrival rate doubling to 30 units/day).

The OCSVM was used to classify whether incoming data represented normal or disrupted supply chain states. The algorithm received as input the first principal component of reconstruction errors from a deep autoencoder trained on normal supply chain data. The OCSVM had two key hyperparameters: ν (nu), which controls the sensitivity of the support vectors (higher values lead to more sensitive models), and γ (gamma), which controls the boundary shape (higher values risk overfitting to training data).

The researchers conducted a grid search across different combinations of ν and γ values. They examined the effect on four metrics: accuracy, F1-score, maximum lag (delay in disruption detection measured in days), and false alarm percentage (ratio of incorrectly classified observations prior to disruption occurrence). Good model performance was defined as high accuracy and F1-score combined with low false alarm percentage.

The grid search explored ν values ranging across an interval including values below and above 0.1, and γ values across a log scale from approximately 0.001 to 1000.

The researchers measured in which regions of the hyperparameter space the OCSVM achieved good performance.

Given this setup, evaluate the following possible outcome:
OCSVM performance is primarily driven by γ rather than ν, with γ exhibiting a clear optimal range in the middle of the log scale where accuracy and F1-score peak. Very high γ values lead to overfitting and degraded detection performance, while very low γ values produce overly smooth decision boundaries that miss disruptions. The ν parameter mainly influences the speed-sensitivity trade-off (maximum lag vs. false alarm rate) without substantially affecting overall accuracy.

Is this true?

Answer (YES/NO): NO